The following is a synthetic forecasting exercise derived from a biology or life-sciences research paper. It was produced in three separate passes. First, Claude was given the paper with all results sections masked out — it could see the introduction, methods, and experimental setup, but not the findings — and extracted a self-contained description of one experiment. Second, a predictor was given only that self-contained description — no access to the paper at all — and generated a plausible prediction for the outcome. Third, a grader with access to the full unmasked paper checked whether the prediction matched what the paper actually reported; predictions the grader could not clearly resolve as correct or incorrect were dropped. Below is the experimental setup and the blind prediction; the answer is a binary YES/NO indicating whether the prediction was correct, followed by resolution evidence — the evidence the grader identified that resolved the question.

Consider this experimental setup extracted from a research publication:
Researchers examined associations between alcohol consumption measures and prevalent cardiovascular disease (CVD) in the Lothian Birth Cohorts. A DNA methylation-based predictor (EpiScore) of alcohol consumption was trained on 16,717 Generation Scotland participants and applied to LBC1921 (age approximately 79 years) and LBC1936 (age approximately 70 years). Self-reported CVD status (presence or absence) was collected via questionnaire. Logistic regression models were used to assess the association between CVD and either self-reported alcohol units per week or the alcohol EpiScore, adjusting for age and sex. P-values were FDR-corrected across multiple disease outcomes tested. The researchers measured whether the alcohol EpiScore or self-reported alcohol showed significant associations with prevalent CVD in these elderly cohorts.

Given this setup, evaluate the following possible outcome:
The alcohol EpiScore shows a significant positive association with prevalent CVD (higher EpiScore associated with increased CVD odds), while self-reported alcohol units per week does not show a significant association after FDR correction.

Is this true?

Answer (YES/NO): NO